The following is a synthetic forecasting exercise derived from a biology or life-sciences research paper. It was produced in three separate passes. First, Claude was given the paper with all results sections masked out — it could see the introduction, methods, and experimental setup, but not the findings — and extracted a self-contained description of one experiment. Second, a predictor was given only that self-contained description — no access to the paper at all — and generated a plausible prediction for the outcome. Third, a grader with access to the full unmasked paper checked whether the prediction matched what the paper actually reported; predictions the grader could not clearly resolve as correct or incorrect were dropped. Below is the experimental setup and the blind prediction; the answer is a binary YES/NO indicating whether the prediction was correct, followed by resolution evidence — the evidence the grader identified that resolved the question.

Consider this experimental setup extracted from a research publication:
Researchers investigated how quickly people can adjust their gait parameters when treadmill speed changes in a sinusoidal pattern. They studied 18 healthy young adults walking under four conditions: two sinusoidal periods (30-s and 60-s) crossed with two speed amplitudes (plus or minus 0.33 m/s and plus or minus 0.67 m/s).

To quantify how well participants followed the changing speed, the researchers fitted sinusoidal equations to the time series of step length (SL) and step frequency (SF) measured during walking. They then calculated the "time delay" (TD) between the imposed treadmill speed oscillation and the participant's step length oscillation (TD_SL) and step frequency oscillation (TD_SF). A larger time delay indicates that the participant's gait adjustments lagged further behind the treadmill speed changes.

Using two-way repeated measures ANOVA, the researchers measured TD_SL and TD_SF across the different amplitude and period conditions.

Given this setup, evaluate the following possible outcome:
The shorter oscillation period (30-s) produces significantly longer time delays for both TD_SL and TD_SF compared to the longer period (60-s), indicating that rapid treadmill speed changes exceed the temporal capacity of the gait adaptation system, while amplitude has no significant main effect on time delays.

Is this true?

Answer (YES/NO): NO